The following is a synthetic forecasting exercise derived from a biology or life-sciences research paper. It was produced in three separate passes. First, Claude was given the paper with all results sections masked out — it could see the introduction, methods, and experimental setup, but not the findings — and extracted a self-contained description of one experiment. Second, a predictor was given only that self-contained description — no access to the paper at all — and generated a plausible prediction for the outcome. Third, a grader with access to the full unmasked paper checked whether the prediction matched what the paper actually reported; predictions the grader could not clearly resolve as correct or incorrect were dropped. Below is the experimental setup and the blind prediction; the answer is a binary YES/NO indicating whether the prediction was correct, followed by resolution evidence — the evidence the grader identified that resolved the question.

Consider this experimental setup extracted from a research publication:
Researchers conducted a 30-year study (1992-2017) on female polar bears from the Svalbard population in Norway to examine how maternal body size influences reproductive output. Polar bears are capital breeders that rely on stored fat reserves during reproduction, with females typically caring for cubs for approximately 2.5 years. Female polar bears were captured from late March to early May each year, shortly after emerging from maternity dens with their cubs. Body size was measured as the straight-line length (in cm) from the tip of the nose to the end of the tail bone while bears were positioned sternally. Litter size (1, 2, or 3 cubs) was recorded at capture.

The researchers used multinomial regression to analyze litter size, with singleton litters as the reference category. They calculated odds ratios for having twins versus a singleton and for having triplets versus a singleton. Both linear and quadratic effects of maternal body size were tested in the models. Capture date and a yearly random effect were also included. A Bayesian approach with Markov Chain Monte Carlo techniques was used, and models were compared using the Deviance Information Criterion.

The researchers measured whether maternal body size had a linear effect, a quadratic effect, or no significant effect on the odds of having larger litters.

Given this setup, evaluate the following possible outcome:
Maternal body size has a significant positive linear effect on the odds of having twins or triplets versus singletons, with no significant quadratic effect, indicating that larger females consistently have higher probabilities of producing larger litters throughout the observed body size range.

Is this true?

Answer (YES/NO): NO